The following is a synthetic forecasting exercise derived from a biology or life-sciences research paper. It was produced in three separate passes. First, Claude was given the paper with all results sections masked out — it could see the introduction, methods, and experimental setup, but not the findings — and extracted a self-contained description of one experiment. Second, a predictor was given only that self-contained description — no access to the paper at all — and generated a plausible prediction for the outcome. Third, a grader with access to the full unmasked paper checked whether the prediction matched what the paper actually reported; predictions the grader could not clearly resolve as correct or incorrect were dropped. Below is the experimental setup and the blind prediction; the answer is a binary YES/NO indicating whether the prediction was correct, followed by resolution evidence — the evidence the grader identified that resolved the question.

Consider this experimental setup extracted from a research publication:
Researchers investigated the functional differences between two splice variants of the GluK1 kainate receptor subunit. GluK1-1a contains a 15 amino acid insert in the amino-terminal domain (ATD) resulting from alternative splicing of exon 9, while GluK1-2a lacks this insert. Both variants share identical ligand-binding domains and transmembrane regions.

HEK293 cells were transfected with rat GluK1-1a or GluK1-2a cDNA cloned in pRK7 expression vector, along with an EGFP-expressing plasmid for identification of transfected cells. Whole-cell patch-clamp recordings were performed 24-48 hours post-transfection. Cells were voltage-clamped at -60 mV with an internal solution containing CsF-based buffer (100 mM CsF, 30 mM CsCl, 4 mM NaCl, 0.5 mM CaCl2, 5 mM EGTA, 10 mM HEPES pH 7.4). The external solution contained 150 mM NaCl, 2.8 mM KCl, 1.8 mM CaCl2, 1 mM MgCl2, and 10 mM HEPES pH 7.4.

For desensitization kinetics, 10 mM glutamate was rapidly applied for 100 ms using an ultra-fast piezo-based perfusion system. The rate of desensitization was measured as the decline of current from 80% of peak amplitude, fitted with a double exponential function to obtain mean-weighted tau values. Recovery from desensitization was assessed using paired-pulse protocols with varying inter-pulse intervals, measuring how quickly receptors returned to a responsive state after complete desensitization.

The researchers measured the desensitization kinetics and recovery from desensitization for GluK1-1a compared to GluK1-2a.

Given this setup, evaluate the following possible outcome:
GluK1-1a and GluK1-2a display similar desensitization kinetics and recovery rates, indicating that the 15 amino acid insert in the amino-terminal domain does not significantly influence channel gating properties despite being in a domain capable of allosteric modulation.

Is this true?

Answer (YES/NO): NO